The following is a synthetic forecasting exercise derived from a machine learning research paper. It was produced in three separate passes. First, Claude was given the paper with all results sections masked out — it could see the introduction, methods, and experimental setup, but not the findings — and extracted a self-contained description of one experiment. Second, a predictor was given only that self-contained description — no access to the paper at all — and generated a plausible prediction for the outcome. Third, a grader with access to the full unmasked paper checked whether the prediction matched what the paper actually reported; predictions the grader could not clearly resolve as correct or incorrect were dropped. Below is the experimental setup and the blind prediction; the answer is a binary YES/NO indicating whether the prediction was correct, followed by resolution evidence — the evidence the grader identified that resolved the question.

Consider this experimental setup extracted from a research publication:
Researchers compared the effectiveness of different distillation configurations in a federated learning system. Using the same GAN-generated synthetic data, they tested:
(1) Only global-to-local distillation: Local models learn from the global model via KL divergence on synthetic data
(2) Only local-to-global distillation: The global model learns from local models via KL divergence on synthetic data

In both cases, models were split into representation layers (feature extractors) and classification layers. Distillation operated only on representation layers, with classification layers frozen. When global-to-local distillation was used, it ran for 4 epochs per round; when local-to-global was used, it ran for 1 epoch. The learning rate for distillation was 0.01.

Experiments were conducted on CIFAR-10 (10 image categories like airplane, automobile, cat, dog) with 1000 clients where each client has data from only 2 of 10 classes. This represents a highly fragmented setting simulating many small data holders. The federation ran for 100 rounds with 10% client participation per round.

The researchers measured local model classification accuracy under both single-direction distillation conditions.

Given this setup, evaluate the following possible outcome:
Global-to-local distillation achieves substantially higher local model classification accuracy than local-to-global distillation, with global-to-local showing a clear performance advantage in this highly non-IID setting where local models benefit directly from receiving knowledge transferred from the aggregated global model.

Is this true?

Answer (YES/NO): NO